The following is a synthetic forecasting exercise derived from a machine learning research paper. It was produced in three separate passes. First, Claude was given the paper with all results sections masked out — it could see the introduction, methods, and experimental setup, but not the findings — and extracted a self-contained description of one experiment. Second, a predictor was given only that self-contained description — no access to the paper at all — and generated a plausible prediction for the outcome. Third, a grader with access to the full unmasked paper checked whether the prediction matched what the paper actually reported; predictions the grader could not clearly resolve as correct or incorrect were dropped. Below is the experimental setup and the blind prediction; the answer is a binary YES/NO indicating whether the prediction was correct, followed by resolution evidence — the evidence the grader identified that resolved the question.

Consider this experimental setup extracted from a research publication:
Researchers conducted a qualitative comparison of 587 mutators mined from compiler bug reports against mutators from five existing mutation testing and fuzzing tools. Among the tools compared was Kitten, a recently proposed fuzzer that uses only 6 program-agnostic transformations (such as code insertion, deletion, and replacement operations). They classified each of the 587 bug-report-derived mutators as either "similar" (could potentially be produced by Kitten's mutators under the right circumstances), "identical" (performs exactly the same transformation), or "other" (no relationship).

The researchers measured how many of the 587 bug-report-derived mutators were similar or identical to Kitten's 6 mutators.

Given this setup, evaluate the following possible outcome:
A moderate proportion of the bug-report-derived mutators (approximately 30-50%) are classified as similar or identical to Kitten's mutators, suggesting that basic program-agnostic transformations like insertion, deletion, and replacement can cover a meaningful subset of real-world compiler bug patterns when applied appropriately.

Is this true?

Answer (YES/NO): NO